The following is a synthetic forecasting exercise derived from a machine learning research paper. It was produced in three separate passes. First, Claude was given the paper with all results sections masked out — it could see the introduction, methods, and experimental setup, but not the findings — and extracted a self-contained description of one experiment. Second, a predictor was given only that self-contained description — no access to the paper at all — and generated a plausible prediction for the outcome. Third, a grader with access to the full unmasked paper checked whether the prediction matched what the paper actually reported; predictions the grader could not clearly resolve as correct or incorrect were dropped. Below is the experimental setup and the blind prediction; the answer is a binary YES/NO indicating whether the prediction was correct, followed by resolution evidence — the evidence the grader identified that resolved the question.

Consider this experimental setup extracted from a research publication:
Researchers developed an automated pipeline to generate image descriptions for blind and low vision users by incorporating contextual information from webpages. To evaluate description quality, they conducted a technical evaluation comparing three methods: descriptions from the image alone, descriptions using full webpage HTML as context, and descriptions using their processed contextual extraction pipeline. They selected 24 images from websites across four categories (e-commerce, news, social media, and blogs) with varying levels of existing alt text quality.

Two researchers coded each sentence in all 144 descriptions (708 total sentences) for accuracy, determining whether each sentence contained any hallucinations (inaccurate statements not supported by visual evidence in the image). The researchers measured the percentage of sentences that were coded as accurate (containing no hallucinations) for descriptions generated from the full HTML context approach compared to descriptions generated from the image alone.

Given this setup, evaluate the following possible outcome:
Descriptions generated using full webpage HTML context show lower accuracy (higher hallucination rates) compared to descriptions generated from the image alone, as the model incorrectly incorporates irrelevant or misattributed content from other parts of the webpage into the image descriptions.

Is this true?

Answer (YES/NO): NO